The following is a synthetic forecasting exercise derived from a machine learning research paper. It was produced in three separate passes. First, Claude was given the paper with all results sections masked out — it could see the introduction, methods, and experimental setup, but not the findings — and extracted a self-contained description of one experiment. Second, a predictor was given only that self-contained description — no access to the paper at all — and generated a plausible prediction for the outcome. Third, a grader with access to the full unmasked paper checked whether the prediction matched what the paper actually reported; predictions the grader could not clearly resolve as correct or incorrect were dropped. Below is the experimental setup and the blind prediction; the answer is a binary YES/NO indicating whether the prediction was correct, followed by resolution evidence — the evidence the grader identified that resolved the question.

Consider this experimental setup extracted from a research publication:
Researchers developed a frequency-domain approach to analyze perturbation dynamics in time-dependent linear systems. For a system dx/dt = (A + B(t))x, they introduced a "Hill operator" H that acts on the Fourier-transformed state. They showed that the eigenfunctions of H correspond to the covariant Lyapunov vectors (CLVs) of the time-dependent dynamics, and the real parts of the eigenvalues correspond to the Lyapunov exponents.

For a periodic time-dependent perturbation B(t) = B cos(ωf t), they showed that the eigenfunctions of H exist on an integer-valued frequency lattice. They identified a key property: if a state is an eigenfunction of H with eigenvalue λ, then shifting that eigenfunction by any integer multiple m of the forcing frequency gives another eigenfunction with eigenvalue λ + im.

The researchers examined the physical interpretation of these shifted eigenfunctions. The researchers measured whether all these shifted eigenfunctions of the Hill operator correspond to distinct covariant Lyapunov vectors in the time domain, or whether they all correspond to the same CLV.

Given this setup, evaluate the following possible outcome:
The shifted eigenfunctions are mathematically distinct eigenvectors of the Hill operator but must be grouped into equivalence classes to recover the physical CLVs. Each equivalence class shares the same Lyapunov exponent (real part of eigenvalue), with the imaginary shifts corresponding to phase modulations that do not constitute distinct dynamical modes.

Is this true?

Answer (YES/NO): YES